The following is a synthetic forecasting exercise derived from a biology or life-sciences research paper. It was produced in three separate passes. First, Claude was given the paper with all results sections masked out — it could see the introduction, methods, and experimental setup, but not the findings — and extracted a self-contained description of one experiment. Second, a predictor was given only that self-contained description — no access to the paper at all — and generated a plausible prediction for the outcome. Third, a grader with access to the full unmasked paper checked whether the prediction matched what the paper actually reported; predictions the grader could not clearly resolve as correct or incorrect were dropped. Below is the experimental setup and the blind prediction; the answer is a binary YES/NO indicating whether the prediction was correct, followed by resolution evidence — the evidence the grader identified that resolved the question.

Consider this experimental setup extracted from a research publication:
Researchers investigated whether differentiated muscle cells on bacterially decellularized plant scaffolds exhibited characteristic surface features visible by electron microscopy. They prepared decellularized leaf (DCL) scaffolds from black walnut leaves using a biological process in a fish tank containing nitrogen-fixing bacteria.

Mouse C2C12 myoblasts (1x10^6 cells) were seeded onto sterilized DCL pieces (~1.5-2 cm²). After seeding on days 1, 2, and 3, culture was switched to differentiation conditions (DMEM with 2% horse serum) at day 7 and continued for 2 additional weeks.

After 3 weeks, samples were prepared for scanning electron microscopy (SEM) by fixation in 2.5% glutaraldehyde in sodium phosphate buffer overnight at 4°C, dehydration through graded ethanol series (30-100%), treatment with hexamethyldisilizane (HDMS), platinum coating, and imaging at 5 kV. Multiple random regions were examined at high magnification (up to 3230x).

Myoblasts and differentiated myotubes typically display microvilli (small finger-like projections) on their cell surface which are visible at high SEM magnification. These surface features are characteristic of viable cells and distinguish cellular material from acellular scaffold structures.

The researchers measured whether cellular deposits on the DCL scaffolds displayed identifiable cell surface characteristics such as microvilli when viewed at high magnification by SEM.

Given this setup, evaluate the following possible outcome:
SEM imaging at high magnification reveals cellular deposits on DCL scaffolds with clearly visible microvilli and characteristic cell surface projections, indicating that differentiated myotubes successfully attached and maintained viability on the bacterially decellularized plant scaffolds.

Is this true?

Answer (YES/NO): YES